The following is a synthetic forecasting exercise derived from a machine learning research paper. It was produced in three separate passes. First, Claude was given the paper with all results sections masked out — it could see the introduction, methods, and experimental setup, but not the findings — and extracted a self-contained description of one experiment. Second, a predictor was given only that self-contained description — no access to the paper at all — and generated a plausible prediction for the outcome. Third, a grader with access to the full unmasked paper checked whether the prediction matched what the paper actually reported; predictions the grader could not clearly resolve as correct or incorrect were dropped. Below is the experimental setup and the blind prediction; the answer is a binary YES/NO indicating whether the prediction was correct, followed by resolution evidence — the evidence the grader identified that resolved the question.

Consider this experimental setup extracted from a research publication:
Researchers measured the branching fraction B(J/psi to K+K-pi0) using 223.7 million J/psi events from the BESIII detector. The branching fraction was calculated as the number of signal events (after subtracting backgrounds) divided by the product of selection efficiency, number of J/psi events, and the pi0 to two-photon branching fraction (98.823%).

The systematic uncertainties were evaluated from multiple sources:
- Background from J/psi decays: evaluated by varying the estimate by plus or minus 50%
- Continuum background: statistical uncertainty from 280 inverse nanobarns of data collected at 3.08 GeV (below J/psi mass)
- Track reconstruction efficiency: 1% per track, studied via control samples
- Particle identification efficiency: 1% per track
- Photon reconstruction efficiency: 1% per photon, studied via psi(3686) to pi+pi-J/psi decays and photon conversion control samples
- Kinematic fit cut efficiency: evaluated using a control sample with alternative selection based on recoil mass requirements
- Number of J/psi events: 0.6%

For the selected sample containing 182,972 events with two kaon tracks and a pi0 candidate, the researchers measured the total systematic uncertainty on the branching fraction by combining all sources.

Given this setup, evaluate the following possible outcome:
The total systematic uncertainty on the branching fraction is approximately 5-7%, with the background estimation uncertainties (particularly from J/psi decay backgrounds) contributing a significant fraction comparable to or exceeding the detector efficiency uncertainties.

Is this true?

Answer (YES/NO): NO